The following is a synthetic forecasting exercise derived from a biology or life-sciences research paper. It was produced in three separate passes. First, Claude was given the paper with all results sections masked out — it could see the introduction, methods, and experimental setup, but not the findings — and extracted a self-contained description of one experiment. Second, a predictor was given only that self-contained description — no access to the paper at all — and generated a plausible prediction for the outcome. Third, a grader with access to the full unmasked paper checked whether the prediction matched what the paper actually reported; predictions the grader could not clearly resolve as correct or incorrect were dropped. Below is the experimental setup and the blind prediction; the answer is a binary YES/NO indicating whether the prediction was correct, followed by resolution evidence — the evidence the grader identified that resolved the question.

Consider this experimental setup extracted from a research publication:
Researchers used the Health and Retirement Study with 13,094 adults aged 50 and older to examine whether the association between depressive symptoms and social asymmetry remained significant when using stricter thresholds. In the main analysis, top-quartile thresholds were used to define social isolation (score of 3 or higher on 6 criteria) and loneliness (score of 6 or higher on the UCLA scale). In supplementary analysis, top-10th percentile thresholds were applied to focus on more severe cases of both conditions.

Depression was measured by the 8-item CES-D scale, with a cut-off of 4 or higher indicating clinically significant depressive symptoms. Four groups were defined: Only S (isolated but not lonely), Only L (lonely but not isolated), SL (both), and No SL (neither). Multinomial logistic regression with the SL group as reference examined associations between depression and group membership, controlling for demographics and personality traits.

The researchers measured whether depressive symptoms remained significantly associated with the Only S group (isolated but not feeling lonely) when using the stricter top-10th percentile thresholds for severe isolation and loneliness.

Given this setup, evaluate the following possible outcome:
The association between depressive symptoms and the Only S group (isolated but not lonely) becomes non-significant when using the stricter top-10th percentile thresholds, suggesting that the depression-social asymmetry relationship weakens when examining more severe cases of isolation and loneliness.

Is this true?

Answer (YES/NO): NO